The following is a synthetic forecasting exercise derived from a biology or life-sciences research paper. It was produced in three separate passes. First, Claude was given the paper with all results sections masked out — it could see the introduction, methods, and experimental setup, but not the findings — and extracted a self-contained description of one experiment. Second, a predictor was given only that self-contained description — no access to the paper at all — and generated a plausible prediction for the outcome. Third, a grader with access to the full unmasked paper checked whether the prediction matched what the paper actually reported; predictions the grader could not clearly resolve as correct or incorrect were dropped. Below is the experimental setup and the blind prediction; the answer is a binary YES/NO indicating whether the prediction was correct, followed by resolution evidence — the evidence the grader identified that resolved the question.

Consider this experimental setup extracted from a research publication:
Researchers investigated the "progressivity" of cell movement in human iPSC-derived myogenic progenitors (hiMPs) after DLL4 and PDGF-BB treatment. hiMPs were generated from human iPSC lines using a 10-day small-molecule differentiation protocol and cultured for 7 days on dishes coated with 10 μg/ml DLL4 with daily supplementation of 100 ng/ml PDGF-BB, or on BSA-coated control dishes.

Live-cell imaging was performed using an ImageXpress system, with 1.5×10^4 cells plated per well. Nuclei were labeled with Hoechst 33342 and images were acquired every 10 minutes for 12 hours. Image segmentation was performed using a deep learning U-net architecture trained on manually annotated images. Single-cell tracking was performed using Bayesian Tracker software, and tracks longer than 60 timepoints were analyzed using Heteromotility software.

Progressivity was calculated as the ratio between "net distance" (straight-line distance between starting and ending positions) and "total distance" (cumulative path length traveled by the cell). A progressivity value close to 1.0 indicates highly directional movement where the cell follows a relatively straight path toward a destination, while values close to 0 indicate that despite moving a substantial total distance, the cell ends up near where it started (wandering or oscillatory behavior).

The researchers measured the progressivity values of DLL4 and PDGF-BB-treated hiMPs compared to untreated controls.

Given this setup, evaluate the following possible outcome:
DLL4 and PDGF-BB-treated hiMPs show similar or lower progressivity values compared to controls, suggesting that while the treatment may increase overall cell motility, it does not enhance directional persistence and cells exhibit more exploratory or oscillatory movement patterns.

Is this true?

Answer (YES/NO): NO